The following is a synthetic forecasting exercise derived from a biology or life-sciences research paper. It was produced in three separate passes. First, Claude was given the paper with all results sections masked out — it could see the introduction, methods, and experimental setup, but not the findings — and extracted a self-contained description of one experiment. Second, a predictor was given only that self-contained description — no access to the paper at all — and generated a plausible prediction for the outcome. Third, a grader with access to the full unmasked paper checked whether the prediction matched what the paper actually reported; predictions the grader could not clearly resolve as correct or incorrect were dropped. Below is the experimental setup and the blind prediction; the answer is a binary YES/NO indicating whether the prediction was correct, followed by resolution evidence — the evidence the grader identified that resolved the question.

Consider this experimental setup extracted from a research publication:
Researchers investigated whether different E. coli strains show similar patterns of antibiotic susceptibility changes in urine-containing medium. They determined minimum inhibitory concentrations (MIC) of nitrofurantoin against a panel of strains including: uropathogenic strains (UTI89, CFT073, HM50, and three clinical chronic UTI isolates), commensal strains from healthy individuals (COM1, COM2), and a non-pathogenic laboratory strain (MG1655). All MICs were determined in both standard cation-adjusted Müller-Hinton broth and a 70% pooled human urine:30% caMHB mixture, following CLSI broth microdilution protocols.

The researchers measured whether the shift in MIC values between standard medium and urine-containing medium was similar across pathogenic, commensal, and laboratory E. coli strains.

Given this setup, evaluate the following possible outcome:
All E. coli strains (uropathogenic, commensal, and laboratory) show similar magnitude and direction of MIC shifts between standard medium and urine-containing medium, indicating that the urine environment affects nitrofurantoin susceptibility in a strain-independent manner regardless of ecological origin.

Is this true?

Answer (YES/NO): YES